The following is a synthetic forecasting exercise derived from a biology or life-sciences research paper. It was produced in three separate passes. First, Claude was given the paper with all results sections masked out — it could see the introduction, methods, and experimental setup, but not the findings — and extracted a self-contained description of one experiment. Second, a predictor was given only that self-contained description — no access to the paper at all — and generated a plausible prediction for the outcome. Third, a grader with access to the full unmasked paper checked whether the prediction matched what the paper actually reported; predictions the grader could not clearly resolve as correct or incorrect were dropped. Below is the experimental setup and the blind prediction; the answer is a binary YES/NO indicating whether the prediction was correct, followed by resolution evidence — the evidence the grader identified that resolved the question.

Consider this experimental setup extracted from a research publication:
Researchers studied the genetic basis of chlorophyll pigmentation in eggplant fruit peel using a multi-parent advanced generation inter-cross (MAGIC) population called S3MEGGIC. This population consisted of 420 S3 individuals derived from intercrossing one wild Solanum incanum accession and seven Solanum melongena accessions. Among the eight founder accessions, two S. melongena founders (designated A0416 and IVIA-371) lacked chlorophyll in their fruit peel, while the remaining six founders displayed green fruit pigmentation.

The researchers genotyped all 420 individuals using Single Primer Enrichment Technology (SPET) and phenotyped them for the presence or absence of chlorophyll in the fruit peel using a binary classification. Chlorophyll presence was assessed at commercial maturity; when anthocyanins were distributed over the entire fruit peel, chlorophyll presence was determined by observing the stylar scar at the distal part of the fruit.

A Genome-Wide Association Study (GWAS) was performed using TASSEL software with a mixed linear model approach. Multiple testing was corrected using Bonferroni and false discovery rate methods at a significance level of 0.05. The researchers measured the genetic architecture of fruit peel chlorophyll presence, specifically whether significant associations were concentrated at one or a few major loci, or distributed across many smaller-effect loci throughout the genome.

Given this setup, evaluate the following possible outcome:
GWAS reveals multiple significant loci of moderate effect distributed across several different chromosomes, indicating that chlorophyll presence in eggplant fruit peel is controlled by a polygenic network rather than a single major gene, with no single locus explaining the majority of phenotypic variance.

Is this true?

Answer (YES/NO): NO